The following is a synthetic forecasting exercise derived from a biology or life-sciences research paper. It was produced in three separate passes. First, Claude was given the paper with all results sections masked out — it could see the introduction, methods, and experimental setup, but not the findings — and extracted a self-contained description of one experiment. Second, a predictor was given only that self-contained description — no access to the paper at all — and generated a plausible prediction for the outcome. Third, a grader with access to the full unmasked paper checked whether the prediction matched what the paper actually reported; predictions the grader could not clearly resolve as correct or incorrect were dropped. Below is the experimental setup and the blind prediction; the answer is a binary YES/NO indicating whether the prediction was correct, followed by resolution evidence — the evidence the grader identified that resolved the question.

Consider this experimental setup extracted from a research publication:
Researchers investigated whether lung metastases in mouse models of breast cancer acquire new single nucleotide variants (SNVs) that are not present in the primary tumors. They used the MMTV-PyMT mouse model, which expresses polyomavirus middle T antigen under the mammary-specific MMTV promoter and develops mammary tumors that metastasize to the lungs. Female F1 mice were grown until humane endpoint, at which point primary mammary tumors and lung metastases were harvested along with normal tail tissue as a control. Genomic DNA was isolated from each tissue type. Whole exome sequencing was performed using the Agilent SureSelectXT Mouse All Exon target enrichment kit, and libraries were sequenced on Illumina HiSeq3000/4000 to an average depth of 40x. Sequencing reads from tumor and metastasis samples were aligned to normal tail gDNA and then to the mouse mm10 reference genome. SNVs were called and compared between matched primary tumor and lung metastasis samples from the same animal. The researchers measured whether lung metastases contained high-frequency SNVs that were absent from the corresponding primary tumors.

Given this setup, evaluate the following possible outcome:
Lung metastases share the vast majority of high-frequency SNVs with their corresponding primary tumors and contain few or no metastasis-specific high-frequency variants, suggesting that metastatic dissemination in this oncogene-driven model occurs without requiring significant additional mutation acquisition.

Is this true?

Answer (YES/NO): YES